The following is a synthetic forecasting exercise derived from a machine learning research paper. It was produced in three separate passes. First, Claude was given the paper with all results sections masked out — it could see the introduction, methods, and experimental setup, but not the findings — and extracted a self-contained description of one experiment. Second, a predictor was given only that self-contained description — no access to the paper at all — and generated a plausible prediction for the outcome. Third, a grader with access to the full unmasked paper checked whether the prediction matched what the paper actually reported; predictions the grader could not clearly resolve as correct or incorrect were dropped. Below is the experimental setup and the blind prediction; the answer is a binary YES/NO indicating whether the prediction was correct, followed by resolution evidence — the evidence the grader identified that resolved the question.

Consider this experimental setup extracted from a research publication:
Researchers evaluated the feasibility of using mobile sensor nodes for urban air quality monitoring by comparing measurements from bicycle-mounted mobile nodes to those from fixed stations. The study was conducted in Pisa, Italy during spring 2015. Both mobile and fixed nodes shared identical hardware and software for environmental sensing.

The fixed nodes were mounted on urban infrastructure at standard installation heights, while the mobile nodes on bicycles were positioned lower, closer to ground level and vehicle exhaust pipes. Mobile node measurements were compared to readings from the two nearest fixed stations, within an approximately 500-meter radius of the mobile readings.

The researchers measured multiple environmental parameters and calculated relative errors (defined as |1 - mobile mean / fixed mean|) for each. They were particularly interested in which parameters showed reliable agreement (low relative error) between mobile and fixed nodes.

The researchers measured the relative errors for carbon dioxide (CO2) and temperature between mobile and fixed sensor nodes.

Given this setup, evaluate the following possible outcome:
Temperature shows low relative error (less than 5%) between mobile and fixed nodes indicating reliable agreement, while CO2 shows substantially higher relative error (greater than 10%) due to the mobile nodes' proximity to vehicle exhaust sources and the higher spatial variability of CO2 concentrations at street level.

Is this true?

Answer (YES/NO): NO